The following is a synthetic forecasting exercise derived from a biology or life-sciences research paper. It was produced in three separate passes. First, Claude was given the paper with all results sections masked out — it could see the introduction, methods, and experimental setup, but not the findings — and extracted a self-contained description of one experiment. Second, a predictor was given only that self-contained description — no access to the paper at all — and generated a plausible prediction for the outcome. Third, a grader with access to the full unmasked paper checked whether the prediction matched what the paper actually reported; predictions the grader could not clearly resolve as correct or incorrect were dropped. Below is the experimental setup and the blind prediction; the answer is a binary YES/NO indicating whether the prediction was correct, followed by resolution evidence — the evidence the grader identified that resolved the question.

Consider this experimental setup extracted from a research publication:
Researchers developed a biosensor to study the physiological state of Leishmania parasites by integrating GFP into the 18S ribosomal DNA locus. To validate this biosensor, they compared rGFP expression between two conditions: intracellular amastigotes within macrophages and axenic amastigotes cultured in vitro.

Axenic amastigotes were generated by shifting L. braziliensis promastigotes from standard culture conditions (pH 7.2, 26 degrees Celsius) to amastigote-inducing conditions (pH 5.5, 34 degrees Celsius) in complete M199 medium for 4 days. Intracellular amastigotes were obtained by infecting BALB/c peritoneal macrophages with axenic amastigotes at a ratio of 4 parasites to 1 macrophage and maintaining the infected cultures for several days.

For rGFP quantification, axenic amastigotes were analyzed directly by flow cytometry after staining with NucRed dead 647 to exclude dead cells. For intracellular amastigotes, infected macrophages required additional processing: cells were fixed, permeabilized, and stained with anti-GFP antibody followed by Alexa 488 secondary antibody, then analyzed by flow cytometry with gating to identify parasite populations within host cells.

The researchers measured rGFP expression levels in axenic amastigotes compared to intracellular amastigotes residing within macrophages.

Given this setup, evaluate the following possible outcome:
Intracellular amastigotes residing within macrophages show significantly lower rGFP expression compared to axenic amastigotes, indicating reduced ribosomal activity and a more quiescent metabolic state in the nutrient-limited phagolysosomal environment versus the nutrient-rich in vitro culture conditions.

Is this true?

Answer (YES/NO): YES